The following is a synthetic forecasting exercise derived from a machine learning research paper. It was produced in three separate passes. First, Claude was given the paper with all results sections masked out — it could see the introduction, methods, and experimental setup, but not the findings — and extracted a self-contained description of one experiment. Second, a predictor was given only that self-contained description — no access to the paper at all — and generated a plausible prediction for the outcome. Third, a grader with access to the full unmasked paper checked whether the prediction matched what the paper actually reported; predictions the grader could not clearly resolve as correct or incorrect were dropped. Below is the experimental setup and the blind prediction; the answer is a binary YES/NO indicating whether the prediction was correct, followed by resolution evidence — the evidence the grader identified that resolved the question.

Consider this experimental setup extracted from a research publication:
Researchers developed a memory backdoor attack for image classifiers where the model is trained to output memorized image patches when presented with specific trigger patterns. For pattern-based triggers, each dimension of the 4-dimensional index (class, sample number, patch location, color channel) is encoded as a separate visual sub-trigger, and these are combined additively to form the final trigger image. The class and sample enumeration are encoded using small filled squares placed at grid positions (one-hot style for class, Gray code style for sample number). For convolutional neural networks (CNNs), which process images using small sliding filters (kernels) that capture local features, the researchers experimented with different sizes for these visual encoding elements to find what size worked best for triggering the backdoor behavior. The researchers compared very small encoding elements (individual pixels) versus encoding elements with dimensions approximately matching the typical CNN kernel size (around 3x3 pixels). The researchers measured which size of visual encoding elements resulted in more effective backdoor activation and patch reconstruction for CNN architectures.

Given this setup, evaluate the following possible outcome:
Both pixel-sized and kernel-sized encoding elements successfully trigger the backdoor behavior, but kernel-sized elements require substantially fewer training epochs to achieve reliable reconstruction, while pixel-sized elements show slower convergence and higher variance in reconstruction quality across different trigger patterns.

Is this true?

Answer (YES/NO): NO